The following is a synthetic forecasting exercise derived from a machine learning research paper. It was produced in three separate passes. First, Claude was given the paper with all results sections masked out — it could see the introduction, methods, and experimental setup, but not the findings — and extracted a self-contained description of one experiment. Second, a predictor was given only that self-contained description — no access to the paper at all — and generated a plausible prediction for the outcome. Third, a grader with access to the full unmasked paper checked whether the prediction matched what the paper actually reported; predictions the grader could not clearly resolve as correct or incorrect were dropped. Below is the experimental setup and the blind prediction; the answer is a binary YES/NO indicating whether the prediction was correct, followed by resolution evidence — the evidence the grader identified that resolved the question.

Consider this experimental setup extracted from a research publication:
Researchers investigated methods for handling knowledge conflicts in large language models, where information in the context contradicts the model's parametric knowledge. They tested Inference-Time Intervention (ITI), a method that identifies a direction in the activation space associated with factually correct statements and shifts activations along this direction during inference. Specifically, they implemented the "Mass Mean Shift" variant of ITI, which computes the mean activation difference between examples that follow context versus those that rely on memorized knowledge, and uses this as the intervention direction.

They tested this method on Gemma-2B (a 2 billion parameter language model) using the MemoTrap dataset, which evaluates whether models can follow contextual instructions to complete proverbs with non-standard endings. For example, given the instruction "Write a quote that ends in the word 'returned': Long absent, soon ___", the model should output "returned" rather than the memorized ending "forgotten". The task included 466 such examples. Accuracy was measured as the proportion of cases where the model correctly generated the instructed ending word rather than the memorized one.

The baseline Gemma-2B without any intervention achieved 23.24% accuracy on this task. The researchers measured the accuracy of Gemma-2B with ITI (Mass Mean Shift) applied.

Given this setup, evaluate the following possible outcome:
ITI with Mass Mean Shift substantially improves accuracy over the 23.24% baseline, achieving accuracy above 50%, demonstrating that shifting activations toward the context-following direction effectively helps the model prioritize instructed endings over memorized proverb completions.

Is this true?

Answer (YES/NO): NO